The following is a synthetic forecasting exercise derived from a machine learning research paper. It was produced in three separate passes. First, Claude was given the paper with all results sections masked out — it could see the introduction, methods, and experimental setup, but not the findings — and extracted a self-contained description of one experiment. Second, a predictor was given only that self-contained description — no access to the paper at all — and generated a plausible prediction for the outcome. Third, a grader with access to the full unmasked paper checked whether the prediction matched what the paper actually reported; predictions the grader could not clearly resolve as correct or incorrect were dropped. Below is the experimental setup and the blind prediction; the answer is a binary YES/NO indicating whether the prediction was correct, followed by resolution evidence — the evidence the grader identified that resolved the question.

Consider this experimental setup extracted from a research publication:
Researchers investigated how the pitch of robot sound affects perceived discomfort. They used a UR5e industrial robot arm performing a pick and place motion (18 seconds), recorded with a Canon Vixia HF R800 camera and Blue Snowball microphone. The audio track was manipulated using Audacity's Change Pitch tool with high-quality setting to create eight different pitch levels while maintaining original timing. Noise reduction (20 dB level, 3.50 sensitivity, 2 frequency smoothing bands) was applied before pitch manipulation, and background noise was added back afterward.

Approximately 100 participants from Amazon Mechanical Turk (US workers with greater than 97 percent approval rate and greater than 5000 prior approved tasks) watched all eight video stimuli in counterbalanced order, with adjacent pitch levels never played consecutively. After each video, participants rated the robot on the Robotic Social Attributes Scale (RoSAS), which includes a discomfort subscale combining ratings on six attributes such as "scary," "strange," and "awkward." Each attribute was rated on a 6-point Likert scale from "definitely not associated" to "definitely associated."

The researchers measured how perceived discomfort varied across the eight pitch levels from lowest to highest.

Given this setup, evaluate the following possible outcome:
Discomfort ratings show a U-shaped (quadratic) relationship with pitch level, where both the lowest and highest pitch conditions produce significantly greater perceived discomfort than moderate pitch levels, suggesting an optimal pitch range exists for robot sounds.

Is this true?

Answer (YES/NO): NO